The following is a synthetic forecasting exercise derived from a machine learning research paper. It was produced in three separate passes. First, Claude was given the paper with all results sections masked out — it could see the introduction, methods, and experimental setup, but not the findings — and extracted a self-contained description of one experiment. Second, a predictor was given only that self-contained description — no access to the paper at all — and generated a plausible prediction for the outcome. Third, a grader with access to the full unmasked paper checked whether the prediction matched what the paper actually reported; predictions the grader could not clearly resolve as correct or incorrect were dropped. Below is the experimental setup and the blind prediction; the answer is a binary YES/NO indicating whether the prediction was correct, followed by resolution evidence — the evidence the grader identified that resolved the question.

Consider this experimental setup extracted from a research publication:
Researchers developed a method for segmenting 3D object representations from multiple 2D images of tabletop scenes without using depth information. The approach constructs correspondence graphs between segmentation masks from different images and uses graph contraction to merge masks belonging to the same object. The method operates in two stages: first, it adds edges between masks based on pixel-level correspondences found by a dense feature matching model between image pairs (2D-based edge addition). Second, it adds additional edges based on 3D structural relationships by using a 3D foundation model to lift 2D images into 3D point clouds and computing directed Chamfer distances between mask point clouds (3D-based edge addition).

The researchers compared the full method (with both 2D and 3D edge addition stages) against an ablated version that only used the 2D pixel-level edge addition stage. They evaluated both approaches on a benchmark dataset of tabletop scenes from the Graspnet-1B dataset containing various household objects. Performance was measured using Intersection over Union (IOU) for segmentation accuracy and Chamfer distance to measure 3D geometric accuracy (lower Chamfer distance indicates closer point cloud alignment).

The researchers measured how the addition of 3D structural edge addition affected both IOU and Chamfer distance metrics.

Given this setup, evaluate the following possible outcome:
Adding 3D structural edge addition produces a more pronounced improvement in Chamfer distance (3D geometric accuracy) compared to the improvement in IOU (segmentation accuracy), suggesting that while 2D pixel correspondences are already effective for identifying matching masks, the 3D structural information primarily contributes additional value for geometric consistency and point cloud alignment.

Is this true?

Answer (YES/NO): NO